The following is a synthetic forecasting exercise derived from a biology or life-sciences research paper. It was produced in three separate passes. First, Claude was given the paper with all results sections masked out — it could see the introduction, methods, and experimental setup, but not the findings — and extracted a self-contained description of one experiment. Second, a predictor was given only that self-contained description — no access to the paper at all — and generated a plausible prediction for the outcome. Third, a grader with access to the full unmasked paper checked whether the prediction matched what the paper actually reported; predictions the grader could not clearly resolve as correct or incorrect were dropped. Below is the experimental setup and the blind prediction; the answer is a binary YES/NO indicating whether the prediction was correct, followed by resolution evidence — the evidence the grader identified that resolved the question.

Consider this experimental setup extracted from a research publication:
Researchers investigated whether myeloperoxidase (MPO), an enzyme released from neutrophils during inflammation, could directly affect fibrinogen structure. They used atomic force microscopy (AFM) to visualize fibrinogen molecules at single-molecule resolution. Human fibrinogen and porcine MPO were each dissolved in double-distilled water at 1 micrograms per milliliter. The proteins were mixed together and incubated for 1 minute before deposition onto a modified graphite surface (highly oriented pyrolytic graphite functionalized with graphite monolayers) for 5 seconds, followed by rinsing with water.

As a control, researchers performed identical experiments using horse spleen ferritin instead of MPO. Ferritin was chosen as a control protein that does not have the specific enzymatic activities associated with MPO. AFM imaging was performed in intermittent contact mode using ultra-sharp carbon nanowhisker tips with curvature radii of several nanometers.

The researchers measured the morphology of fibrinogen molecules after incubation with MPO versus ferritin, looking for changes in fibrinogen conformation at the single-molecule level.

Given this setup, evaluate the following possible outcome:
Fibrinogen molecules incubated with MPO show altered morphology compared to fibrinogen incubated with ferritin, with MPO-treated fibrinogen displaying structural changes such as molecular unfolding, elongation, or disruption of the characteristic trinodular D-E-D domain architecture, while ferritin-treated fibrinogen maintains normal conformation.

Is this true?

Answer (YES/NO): YES